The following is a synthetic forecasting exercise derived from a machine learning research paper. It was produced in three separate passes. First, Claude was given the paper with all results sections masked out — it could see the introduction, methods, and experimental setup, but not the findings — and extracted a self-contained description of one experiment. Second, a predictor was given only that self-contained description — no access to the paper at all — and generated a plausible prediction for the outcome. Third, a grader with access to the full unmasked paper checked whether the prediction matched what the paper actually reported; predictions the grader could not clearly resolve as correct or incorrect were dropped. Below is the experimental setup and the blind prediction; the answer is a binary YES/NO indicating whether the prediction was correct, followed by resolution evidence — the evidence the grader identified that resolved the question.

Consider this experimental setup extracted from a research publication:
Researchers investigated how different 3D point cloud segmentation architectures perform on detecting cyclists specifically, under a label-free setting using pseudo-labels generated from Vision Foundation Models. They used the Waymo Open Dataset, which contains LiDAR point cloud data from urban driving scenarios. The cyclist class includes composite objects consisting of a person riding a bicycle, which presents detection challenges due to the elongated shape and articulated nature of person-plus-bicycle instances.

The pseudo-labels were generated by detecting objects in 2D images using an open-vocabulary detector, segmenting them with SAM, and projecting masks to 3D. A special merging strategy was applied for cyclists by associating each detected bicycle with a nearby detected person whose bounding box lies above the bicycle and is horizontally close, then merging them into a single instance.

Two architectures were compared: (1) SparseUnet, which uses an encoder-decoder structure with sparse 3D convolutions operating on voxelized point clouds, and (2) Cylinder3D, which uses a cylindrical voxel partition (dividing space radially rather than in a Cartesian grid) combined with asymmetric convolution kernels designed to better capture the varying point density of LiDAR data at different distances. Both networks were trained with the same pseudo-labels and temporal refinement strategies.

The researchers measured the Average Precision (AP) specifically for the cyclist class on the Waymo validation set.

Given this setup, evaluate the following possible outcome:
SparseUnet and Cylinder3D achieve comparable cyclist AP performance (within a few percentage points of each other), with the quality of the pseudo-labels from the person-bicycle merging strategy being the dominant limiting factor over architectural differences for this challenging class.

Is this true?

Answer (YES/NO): YES